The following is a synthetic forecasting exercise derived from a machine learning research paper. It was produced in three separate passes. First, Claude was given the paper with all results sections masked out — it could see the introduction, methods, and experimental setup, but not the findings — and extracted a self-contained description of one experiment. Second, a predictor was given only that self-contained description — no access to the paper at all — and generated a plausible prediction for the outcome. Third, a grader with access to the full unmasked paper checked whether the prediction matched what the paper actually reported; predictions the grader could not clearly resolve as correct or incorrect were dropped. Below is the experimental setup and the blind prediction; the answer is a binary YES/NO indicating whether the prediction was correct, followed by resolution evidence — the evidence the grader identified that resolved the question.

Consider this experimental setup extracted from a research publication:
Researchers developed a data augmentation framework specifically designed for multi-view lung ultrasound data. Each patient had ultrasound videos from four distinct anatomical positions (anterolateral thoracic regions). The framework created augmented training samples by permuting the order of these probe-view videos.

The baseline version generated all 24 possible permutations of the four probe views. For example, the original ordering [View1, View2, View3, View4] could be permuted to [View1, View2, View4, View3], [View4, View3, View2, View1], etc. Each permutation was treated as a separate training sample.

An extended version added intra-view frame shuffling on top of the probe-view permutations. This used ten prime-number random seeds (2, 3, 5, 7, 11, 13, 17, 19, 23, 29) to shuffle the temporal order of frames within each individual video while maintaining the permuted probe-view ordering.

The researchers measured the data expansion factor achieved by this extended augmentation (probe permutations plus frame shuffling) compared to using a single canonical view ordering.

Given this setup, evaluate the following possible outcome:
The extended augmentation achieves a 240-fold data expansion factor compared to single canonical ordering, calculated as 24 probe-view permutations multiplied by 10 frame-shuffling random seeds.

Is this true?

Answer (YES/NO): NO